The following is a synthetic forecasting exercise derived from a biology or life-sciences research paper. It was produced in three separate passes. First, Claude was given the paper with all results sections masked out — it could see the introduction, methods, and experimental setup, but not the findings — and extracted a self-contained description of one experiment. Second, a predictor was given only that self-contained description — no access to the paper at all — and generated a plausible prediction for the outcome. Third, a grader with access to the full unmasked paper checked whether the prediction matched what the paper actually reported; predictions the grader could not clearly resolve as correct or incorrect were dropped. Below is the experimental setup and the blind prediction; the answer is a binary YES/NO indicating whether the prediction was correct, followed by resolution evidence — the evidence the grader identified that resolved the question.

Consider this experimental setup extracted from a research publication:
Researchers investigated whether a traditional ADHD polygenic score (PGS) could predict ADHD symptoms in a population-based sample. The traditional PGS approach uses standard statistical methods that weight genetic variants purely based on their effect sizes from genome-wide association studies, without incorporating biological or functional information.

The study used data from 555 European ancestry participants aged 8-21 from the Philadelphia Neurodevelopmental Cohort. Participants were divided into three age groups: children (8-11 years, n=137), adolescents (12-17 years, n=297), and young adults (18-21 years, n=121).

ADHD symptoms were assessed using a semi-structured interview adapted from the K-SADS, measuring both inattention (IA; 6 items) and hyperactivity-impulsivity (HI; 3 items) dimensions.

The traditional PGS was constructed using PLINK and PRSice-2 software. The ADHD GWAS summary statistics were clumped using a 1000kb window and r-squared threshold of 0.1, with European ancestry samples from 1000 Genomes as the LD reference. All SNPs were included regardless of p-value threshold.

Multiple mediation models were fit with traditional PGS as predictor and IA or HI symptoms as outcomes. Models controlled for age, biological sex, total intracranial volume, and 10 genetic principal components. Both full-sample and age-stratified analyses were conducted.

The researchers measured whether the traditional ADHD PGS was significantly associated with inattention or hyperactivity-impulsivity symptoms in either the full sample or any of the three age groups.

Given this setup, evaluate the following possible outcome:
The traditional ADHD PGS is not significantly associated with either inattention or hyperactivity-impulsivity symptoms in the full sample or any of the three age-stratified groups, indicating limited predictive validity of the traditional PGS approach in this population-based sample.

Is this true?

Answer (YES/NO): YES